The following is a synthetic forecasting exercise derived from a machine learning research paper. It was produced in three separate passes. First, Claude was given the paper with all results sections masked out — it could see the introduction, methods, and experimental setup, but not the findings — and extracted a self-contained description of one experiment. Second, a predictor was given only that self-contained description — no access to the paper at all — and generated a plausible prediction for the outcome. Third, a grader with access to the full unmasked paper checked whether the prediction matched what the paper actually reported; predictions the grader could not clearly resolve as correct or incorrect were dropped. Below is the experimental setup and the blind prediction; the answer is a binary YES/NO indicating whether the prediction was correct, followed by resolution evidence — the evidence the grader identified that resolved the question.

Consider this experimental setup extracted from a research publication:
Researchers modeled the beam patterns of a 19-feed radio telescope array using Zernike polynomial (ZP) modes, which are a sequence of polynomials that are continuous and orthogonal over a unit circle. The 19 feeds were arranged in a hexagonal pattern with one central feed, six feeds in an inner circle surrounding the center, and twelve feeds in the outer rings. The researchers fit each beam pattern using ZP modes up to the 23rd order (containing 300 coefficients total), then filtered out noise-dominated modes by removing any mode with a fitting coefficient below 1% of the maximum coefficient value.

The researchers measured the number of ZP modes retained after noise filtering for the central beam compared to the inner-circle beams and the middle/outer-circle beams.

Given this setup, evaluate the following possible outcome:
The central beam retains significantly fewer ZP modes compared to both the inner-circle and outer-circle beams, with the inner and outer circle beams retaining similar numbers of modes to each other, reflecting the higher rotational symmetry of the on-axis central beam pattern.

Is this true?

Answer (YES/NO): NO